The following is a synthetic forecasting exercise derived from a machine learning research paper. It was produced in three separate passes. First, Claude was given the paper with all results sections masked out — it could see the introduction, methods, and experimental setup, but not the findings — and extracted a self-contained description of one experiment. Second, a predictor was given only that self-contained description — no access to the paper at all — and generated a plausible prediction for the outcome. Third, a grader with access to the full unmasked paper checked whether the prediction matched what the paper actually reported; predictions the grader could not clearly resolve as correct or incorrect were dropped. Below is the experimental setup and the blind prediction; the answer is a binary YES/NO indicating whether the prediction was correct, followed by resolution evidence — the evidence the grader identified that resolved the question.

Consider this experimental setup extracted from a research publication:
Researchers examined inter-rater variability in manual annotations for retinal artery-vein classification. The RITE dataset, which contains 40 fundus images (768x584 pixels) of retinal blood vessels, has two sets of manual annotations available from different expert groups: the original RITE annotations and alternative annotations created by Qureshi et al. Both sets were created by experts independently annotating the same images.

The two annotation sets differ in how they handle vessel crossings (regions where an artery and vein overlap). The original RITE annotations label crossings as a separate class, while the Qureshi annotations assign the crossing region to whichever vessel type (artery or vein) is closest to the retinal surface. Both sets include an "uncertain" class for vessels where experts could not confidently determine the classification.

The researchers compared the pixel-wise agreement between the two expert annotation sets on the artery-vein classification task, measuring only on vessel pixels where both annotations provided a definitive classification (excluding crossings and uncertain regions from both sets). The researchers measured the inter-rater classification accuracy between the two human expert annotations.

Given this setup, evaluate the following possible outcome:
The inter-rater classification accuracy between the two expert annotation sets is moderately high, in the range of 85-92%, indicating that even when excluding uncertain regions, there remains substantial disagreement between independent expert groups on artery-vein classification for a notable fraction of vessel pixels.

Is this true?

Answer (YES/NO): NO